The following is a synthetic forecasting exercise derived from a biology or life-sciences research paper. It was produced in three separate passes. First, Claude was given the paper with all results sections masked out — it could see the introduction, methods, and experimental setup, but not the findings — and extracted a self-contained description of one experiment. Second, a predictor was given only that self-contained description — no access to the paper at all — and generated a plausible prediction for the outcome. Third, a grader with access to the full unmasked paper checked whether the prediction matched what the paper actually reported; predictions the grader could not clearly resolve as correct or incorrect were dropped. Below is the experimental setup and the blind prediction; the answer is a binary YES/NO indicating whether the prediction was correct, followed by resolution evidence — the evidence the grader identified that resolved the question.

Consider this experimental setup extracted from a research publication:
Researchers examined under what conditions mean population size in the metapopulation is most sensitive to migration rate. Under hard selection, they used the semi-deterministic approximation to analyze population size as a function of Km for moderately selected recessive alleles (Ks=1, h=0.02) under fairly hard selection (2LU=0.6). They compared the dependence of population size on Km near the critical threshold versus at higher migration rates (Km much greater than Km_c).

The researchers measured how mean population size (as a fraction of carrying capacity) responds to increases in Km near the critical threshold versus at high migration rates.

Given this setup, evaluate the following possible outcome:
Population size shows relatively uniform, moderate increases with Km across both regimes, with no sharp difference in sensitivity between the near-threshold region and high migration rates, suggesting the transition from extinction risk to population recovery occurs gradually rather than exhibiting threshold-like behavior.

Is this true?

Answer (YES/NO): NO